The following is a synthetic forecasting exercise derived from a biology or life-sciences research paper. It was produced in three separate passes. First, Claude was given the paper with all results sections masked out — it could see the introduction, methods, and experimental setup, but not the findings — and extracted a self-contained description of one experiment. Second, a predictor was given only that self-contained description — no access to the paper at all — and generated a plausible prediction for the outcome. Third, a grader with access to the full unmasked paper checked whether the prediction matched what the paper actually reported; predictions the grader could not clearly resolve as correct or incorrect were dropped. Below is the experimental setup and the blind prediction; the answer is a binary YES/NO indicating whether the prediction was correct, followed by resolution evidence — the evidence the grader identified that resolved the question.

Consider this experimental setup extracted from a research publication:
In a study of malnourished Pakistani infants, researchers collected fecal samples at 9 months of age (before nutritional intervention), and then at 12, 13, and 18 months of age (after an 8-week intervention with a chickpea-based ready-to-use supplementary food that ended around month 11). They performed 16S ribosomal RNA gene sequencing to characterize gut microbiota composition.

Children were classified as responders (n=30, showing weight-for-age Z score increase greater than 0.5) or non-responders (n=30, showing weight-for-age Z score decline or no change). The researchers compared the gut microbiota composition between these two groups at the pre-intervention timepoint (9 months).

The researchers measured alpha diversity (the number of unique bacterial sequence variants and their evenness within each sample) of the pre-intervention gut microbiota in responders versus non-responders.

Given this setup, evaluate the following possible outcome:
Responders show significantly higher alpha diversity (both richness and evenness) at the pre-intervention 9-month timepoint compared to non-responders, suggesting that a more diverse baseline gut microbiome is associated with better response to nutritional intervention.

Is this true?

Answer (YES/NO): NO